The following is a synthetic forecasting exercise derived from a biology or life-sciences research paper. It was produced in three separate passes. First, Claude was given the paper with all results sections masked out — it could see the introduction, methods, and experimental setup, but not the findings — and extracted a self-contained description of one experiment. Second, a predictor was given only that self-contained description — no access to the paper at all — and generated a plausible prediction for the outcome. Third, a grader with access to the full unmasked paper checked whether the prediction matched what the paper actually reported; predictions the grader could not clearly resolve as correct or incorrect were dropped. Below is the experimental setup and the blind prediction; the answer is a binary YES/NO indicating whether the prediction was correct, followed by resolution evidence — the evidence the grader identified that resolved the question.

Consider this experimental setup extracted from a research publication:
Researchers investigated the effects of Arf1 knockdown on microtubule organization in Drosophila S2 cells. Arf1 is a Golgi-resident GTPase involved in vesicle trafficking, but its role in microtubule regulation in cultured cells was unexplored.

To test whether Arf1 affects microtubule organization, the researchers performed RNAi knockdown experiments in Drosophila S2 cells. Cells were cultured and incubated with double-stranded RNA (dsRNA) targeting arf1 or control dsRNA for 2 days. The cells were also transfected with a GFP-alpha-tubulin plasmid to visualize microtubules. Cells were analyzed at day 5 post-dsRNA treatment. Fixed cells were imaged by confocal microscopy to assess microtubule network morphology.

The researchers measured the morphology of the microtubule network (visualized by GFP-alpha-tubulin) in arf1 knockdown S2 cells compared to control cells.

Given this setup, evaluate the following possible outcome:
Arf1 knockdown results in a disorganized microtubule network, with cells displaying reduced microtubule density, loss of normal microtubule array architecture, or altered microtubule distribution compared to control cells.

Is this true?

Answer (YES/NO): YES